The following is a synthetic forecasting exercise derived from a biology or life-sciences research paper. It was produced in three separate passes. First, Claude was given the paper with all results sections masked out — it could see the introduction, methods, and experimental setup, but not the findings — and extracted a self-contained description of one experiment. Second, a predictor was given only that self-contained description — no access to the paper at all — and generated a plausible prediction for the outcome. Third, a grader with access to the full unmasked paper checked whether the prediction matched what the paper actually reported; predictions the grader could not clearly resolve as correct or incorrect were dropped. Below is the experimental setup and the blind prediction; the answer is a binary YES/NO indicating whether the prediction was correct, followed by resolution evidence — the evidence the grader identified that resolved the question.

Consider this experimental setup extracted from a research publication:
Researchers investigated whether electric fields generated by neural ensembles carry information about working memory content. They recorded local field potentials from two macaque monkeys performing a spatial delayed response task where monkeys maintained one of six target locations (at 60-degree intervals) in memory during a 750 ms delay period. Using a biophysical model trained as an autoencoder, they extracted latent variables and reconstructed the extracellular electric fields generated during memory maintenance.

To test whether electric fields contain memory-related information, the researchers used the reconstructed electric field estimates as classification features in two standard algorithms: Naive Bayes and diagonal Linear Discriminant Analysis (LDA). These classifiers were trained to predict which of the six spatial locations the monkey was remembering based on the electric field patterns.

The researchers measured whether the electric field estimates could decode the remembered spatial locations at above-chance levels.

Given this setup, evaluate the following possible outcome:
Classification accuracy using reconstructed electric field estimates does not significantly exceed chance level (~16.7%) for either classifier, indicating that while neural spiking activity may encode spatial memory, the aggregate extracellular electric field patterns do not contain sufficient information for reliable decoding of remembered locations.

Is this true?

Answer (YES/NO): NO